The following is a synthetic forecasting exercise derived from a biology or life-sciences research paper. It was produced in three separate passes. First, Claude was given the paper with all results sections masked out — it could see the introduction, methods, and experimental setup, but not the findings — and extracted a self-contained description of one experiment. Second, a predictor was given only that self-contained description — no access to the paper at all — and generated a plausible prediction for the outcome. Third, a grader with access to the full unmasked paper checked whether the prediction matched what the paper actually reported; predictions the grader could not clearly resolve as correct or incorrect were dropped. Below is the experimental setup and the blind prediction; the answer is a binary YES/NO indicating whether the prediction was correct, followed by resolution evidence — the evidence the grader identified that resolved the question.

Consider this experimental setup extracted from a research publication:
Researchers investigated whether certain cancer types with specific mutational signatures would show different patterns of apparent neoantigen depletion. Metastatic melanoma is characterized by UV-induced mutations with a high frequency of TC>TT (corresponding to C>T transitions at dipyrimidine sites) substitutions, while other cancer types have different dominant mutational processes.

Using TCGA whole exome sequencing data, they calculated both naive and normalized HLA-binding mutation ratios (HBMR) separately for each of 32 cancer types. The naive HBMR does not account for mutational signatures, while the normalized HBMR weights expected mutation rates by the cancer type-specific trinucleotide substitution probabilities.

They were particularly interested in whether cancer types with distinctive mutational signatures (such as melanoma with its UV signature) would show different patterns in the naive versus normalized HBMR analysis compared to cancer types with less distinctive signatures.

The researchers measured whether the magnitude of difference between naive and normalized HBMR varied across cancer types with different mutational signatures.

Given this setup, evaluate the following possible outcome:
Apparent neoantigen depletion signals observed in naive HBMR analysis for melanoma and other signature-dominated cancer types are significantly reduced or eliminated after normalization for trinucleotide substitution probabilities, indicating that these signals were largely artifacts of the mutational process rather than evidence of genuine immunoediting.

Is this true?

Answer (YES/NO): YES